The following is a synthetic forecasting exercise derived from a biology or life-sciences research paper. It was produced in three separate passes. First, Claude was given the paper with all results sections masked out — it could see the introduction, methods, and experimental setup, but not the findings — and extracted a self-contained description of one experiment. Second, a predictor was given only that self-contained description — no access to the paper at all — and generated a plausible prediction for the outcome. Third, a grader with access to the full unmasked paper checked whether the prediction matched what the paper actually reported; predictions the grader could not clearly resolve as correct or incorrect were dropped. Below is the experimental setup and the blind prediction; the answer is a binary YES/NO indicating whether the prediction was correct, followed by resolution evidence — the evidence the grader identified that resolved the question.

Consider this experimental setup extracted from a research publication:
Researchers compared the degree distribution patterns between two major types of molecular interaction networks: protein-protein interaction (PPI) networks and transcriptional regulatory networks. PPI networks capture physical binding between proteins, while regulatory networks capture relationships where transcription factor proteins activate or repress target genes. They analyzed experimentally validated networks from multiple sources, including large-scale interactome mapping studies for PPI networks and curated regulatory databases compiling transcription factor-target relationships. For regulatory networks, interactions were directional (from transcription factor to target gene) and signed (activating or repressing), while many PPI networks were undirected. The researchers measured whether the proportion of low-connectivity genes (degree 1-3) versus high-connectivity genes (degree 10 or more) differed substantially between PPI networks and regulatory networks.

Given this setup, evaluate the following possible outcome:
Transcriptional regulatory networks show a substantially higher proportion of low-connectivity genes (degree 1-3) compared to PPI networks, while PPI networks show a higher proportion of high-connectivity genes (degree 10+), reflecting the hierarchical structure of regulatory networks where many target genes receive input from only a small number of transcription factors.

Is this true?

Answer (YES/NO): NO